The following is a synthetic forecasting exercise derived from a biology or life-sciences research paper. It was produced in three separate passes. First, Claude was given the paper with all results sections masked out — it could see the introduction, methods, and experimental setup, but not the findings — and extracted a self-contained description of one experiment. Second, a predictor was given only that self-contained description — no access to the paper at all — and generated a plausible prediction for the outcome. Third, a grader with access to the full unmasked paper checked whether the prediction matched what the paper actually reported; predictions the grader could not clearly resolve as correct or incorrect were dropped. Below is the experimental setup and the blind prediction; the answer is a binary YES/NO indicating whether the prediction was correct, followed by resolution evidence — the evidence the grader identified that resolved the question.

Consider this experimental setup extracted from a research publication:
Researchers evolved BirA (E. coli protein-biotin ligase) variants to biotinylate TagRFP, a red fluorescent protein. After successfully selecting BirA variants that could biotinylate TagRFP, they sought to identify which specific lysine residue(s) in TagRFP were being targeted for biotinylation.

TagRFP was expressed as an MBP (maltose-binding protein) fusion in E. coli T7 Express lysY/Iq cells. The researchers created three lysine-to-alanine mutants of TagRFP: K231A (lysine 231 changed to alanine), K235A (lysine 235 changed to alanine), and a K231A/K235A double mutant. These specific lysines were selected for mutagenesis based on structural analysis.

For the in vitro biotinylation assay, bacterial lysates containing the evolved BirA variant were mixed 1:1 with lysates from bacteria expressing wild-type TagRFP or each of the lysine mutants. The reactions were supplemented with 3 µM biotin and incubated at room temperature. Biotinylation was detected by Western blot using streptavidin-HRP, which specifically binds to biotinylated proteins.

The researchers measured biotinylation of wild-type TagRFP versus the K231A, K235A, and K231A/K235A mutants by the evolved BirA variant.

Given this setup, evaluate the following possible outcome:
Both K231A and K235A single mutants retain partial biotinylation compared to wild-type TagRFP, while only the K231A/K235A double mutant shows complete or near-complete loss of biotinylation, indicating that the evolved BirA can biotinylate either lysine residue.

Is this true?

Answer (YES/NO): NO